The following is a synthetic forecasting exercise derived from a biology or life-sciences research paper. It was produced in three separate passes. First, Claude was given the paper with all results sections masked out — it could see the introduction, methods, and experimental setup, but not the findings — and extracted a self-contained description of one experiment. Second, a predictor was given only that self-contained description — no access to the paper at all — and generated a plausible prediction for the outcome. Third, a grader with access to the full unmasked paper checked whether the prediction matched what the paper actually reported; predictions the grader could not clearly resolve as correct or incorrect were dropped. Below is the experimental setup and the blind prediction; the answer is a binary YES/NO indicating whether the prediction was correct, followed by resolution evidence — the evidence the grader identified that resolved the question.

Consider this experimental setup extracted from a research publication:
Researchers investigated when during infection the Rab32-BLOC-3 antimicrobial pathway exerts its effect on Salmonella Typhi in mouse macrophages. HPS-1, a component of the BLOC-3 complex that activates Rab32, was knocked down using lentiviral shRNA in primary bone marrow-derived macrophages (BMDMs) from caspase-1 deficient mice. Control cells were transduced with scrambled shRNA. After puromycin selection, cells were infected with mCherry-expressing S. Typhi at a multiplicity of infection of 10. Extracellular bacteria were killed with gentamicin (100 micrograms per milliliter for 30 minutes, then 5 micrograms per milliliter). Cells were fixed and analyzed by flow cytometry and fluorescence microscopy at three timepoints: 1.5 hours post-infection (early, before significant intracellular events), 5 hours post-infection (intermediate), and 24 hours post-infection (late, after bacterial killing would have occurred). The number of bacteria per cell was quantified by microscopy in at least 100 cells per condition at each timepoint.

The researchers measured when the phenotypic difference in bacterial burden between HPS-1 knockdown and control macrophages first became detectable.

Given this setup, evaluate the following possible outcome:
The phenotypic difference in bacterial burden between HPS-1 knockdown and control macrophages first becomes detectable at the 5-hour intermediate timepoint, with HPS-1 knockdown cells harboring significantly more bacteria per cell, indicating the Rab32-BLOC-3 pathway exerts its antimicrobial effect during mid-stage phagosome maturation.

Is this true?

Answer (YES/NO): NO